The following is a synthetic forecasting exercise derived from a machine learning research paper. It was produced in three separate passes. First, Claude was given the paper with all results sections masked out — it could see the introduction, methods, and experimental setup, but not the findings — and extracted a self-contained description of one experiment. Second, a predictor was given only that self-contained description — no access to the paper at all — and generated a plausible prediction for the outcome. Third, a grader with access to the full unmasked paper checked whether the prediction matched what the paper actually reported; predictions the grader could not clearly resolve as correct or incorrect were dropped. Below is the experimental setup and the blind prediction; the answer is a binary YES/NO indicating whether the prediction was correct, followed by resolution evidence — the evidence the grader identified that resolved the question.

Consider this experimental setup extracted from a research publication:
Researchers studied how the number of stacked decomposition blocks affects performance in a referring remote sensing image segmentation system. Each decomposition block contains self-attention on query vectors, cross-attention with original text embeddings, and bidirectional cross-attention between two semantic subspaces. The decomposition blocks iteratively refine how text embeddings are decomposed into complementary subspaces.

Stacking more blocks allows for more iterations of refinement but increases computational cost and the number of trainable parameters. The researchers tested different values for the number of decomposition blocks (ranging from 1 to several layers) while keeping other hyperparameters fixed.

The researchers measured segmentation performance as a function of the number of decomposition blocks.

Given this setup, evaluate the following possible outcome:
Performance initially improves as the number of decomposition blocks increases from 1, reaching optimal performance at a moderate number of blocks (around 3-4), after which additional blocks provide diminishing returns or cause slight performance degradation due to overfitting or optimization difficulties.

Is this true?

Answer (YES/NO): NO